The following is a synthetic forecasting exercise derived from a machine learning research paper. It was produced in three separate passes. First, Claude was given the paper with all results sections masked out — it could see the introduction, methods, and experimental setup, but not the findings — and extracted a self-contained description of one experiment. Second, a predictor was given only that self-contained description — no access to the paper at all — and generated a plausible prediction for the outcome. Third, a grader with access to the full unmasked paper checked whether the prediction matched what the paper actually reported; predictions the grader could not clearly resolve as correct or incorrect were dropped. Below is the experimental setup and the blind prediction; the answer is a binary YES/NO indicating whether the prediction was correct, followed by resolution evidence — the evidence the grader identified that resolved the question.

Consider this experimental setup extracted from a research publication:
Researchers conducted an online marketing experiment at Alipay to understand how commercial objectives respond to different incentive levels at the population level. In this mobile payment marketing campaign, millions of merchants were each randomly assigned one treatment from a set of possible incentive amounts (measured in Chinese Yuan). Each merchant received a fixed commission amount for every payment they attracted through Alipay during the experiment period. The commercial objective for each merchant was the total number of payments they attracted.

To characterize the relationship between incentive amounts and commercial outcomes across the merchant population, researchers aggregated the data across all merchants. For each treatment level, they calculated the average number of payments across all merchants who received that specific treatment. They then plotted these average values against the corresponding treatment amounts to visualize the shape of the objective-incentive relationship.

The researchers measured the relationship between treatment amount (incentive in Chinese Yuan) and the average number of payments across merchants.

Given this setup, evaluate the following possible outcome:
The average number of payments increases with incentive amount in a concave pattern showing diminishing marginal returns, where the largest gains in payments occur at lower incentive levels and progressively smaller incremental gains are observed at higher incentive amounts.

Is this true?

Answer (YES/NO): NO